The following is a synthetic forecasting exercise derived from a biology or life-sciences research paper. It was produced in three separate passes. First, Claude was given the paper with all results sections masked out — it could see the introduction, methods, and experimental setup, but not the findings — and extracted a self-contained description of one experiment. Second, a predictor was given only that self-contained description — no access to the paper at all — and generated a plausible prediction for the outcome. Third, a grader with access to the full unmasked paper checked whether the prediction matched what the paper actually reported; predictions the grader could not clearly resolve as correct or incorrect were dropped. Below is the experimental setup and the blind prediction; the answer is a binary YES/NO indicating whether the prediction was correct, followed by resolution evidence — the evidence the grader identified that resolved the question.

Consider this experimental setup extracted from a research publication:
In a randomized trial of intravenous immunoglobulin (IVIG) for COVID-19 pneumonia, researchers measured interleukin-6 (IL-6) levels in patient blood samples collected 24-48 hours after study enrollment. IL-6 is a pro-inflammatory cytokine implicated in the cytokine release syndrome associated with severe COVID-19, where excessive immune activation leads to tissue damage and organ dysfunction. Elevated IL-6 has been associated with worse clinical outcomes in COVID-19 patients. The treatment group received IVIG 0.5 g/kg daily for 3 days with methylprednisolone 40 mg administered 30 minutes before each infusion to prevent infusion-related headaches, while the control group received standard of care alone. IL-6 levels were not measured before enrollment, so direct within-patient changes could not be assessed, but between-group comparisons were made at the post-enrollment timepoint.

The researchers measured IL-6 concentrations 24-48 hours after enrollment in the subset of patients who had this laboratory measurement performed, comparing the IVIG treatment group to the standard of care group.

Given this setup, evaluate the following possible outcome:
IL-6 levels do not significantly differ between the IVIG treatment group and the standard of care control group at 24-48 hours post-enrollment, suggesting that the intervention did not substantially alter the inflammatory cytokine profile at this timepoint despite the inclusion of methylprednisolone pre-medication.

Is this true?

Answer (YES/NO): NO